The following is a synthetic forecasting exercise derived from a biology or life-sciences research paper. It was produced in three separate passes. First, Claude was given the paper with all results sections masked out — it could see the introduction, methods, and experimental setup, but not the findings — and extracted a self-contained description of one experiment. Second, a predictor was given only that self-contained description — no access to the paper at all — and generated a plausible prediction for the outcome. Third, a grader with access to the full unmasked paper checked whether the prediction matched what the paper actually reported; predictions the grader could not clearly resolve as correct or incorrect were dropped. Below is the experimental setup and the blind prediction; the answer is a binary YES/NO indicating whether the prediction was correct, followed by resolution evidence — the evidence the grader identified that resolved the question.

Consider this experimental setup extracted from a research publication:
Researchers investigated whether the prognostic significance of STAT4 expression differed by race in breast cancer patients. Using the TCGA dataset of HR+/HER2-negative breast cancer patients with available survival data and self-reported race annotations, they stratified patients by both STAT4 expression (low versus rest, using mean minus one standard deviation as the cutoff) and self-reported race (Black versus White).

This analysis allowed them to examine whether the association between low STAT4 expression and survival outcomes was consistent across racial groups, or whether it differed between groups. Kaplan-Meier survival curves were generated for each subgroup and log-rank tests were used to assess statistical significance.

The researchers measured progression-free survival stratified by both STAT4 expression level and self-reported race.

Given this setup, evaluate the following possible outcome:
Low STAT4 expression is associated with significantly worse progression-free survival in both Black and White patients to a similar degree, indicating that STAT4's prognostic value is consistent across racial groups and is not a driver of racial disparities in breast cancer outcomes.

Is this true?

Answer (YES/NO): NO